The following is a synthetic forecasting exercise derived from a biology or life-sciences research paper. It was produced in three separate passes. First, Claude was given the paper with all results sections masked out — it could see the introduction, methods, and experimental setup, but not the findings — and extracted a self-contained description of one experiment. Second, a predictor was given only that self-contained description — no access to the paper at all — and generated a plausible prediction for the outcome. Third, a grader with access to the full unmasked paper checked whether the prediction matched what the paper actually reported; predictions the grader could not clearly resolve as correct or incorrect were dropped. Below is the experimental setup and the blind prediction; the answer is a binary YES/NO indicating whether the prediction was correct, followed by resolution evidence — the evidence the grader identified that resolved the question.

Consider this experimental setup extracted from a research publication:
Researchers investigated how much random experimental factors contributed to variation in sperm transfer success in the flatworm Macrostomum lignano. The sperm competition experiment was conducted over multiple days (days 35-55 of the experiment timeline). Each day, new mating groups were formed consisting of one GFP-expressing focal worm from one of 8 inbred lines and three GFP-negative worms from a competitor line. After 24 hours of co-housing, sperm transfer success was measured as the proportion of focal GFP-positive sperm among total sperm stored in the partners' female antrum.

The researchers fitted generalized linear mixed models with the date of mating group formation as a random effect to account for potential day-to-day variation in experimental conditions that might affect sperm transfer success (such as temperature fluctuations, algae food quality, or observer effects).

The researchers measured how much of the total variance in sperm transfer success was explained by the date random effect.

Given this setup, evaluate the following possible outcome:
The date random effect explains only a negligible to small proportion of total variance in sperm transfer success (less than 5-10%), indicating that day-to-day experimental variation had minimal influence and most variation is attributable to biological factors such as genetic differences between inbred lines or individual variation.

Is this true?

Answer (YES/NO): YES